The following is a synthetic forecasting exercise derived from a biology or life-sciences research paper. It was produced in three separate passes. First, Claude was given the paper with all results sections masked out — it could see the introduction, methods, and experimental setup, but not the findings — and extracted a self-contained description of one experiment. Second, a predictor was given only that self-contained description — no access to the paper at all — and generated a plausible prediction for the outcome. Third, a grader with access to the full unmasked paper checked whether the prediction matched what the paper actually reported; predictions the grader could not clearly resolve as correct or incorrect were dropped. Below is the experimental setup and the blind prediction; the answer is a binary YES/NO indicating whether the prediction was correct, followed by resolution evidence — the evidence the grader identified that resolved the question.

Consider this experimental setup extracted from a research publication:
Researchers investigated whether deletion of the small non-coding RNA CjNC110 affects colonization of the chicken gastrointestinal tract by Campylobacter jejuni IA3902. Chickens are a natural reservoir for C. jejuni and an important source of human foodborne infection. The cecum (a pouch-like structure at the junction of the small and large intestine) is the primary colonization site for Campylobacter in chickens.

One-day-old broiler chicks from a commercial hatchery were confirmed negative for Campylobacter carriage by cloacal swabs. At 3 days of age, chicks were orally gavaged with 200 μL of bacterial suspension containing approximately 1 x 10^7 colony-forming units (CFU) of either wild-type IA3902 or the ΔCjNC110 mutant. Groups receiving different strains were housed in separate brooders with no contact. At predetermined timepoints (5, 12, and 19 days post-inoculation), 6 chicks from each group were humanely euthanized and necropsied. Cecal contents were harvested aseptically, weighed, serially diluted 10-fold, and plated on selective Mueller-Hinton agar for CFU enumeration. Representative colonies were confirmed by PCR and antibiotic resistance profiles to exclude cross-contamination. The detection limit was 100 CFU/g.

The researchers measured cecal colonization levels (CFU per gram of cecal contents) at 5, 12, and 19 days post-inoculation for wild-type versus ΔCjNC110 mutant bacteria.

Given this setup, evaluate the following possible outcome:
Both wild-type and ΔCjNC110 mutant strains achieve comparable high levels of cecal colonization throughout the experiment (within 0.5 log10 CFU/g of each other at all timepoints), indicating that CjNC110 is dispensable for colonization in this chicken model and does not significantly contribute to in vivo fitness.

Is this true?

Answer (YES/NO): NO